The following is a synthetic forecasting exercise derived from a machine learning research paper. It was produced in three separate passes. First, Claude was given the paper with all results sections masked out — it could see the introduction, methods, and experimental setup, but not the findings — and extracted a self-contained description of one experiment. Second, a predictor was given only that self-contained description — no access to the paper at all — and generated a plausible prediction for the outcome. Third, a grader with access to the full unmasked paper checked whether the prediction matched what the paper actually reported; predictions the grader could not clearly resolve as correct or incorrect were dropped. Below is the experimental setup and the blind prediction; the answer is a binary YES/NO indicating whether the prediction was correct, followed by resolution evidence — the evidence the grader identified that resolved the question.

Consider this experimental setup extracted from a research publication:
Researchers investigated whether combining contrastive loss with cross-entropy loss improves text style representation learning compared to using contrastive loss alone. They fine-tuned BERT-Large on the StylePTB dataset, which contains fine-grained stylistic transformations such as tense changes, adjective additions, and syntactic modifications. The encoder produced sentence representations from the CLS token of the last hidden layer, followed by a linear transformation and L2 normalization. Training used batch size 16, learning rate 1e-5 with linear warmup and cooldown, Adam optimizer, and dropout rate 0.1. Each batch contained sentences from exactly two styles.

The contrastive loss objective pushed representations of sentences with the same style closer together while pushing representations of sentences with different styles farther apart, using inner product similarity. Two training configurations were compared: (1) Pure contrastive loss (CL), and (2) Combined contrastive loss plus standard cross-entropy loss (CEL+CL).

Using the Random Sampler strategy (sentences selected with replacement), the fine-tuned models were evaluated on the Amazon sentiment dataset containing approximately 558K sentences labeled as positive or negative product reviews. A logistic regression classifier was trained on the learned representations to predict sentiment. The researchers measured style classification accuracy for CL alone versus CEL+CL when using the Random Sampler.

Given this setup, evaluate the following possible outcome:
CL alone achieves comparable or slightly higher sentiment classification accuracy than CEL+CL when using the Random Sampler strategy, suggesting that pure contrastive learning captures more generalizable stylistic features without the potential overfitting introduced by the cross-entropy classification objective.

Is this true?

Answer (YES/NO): YES